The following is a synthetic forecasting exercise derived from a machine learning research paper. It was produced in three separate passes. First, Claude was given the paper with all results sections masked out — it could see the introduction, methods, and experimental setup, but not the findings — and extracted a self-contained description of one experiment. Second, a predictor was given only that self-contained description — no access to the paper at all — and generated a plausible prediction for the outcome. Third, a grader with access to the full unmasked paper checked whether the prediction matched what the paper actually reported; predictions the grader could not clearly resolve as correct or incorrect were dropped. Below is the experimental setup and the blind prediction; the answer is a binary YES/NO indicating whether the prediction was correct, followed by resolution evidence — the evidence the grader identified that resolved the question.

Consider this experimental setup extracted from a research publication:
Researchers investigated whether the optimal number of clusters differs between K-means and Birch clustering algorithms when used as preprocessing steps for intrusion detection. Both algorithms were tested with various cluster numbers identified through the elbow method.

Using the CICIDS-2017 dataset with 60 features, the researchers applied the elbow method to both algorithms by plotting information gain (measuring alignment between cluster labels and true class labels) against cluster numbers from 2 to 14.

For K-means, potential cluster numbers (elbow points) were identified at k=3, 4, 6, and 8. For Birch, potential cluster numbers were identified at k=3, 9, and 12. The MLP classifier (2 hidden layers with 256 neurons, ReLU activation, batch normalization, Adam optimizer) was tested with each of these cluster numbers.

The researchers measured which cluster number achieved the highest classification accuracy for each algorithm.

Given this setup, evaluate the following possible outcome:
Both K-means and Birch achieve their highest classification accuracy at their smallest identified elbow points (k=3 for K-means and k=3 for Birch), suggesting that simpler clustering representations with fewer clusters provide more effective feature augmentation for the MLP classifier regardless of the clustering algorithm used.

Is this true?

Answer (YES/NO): NO